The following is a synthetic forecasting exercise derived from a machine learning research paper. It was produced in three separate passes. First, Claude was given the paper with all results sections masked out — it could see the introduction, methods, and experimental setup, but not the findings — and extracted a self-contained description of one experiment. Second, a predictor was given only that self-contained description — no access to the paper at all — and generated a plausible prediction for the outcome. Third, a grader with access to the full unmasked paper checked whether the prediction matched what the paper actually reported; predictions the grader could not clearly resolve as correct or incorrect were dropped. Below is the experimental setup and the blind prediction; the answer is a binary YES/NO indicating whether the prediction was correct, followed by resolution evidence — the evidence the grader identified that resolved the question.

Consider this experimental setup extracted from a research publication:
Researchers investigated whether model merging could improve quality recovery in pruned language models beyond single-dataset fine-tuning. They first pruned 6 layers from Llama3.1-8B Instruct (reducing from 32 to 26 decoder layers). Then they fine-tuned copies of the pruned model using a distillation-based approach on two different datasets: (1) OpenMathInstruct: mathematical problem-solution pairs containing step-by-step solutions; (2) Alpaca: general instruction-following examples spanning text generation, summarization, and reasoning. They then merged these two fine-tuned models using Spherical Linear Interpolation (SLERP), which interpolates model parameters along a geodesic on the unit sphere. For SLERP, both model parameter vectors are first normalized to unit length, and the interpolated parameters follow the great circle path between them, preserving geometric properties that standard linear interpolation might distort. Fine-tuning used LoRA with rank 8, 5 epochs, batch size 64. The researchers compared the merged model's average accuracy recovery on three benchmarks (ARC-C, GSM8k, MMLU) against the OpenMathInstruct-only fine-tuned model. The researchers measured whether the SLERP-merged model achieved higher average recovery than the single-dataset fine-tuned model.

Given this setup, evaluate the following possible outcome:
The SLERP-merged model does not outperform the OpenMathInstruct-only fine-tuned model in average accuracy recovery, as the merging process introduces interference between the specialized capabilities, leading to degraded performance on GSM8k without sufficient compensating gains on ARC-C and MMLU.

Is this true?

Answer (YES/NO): NO